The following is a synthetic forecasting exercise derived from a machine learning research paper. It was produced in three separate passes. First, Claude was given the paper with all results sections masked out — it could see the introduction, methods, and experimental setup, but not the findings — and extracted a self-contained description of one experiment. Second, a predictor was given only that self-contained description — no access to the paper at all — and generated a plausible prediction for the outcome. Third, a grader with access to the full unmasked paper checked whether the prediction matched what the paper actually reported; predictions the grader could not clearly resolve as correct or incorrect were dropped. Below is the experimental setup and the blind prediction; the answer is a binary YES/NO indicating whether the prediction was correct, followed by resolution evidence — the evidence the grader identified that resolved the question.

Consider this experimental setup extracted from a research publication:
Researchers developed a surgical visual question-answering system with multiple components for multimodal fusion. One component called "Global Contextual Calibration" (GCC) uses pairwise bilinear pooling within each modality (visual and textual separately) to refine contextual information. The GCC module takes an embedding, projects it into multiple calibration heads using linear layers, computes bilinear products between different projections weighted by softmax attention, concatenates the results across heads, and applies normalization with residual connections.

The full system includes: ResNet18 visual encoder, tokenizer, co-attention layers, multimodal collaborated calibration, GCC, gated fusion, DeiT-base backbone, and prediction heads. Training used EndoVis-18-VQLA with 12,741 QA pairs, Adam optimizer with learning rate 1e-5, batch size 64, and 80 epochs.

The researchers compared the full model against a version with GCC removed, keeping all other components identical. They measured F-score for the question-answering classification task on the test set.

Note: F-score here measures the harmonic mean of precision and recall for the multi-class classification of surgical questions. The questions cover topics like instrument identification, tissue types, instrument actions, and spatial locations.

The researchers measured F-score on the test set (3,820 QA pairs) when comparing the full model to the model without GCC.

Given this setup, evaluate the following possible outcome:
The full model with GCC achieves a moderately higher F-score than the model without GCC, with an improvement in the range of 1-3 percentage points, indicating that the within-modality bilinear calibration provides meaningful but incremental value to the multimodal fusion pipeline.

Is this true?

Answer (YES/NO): NO